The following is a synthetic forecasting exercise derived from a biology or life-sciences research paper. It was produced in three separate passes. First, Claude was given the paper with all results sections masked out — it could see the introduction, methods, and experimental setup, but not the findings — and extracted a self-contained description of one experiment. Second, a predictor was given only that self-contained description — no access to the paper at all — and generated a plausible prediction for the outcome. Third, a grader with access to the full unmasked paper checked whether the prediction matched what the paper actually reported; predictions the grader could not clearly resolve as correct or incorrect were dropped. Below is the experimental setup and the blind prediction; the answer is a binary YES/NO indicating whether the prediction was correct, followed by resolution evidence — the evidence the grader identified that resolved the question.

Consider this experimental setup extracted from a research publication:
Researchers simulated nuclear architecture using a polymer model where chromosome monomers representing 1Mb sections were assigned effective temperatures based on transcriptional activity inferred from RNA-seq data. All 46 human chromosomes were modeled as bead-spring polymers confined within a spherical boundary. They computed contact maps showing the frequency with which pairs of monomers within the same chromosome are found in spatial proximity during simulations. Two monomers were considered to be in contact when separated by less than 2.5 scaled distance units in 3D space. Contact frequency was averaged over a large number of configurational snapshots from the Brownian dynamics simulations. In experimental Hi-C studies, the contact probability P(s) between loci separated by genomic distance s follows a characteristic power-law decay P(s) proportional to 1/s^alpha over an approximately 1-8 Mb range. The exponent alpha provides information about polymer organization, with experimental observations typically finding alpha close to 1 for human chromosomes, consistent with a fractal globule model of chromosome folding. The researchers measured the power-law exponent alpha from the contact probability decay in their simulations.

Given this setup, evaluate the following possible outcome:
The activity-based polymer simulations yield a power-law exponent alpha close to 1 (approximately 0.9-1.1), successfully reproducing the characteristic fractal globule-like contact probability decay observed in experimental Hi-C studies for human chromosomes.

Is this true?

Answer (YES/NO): NO